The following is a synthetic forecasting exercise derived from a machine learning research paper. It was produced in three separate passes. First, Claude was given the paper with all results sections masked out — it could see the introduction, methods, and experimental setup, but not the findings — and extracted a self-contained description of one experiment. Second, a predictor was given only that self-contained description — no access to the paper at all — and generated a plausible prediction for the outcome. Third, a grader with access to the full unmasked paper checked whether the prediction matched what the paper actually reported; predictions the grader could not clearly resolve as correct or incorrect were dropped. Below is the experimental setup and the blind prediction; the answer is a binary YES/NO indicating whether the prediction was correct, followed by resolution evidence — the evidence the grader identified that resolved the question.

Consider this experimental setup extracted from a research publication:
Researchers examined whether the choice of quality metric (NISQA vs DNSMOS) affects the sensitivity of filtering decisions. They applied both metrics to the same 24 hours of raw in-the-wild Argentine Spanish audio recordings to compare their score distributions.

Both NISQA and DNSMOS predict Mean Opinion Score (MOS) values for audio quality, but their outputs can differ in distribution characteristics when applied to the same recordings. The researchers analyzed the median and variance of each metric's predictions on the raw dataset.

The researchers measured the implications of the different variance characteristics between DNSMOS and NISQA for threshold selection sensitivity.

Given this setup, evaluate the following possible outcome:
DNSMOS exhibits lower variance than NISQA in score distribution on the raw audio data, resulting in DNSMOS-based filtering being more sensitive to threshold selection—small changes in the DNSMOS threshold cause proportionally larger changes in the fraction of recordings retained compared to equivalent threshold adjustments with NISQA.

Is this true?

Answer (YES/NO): YES